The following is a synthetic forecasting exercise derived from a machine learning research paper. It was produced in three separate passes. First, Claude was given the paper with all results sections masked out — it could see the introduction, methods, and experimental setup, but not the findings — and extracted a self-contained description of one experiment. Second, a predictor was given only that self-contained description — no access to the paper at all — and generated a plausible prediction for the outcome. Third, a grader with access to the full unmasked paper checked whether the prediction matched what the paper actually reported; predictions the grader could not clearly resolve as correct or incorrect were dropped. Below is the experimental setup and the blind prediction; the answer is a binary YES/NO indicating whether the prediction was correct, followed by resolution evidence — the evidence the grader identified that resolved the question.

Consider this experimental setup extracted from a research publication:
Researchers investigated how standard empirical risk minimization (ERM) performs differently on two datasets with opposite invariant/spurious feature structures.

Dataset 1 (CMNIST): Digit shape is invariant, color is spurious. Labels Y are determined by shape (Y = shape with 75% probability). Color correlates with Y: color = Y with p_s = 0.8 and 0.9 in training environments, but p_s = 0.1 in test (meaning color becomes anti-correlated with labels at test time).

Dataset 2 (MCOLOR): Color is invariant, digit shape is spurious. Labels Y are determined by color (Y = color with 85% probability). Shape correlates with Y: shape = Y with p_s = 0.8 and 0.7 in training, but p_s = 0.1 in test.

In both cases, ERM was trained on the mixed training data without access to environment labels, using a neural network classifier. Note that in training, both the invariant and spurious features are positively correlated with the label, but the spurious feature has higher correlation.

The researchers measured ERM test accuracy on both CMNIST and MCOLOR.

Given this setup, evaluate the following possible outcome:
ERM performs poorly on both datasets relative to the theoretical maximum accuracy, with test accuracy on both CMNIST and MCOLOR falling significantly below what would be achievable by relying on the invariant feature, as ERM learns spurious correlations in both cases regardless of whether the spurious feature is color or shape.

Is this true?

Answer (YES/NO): NO